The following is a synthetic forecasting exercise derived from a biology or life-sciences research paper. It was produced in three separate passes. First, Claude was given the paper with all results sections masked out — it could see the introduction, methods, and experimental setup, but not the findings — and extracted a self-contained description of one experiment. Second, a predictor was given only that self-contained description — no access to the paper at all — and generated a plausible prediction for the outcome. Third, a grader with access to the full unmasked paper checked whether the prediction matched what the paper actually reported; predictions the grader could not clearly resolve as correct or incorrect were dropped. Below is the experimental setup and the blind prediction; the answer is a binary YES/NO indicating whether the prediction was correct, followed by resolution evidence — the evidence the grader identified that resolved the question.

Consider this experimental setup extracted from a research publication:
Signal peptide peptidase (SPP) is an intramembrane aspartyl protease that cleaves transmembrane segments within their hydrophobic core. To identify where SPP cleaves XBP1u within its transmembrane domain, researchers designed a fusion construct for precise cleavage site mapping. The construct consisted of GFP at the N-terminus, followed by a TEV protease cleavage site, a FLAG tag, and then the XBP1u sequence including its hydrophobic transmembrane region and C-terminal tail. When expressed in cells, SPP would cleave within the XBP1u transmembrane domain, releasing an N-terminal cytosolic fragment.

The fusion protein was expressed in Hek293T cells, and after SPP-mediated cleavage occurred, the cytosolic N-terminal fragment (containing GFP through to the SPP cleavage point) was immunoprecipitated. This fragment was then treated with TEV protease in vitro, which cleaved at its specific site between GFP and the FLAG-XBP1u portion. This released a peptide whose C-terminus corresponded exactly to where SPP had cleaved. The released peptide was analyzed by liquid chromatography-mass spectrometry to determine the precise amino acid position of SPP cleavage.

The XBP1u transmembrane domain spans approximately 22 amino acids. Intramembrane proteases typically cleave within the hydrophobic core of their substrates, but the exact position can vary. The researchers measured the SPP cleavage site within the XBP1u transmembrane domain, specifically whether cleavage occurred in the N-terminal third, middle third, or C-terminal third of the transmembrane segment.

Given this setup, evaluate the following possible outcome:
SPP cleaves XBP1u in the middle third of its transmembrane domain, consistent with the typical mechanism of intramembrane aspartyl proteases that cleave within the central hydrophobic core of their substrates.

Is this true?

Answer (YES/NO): YES